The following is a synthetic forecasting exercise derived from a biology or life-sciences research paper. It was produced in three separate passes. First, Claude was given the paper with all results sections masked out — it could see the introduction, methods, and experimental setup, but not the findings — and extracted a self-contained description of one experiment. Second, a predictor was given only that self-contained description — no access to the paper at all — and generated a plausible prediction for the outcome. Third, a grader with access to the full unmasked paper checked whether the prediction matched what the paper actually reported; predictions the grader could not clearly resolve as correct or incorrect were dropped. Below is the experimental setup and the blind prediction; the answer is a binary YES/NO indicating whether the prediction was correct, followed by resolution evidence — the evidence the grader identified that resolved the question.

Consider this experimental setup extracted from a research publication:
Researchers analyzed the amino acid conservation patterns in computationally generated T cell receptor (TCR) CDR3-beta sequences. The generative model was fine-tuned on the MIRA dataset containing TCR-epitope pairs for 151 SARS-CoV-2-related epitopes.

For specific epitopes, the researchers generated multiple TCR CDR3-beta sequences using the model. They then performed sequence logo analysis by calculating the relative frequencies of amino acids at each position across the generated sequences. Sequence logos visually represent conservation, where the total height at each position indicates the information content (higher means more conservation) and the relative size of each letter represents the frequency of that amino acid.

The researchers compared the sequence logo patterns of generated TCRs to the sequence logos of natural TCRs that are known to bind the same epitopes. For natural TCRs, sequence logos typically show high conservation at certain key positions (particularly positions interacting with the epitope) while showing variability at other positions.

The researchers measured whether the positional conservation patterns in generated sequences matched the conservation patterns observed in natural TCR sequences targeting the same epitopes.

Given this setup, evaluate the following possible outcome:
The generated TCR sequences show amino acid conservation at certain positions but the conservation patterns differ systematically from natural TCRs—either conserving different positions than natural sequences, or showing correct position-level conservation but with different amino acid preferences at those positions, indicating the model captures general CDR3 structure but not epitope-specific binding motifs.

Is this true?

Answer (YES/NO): NO